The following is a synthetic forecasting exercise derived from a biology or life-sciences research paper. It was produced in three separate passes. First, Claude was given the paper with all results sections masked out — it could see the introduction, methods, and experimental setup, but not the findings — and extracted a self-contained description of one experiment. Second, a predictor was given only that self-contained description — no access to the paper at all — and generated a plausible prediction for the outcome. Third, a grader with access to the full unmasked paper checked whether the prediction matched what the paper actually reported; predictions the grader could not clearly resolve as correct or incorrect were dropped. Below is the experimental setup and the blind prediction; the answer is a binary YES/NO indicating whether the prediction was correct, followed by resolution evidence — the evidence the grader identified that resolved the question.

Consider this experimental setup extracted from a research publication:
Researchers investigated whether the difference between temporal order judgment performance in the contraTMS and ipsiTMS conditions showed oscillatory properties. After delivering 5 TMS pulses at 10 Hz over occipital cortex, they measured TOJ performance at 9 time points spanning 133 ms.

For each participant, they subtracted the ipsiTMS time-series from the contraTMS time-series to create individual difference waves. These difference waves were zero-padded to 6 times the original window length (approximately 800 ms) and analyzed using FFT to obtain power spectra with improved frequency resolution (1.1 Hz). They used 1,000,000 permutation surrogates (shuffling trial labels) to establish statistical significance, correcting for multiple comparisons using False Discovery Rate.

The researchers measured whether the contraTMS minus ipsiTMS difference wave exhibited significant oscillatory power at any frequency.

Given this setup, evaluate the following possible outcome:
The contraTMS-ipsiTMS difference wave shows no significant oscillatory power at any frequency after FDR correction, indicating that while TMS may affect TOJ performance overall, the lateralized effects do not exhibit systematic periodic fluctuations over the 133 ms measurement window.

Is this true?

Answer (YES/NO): NO